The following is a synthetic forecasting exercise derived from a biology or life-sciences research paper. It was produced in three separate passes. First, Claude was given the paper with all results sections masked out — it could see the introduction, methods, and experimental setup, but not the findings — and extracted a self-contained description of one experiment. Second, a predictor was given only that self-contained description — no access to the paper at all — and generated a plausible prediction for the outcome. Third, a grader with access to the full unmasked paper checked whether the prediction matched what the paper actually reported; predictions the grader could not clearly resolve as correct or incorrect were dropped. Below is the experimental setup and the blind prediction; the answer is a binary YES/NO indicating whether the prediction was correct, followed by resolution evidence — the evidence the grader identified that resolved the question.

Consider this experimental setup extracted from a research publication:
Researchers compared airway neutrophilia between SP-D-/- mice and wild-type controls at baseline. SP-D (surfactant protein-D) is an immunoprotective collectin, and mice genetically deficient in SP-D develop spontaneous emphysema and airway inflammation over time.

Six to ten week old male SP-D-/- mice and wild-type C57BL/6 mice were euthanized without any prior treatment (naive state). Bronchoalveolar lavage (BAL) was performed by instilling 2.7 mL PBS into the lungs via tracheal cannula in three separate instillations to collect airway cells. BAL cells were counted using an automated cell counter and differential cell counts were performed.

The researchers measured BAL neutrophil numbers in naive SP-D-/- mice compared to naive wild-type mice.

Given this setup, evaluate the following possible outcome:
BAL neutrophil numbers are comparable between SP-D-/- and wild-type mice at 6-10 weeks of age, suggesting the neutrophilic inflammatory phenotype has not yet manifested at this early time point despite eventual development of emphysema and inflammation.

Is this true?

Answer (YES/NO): NO